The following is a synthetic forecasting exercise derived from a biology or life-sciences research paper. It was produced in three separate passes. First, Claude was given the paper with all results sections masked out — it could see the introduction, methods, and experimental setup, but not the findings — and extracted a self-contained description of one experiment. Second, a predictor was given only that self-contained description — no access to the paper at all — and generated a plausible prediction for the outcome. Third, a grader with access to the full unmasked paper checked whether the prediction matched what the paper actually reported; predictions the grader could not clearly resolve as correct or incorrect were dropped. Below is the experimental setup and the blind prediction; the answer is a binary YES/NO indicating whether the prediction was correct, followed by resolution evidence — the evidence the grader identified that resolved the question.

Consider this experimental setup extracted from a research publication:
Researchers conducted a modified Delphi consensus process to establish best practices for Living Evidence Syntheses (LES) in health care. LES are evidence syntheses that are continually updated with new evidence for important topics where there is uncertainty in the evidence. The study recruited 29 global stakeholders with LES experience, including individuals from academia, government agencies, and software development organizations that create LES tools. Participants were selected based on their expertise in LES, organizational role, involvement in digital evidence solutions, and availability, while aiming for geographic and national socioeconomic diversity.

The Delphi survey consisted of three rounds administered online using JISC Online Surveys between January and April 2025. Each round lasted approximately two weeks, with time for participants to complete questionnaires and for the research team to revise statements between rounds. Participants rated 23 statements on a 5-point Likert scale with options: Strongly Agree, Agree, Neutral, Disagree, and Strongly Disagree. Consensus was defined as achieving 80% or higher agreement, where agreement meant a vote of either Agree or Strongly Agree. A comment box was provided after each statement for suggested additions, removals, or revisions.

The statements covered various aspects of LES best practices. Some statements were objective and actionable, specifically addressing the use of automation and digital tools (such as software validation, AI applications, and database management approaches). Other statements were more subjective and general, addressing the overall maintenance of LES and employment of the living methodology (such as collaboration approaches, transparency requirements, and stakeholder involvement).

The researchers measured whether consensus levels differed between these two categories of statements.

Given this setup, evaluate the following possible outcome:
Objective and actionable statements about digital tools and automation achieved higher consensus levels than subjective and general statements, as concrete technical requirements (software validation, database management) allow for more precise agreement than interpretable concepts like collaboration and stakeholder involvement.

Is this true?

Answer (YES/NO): NO